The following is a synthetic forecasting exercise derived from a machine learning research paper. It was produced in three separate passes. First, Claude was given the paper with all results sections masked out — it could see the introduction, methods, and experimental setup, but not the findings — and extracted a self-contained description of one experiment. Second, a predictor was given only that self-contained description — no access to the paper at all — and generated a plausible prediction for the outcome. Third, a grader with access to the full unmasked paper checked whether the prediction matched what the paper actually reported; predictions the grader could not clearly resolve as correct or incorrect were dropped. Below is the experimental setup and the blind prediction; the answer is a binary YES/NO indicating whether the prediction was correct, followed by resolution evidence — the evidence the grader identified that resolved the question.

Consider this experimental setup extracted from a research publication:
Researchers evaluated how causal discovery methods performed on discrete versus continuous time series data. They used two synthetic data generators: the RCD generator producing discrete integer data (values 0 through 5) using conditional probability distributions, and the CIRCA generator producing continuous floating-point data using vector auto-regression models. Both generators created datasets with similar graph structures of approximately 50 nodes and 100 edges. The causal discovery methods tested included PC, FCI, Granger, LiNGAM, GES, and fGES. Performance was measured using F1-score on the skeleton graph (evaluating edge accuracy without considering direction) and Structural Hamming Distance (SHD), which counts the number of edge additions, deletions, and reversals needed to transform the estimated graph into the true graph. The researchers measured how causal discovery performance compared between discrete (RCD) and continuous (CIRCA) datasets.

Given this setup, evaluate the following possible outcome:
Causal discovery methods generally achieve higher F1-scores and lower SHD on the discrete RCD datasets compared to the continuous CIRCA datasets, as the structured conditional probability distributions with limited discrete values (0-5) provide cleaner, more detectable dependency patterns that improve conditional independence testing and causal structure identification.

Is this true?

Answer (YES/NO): NO